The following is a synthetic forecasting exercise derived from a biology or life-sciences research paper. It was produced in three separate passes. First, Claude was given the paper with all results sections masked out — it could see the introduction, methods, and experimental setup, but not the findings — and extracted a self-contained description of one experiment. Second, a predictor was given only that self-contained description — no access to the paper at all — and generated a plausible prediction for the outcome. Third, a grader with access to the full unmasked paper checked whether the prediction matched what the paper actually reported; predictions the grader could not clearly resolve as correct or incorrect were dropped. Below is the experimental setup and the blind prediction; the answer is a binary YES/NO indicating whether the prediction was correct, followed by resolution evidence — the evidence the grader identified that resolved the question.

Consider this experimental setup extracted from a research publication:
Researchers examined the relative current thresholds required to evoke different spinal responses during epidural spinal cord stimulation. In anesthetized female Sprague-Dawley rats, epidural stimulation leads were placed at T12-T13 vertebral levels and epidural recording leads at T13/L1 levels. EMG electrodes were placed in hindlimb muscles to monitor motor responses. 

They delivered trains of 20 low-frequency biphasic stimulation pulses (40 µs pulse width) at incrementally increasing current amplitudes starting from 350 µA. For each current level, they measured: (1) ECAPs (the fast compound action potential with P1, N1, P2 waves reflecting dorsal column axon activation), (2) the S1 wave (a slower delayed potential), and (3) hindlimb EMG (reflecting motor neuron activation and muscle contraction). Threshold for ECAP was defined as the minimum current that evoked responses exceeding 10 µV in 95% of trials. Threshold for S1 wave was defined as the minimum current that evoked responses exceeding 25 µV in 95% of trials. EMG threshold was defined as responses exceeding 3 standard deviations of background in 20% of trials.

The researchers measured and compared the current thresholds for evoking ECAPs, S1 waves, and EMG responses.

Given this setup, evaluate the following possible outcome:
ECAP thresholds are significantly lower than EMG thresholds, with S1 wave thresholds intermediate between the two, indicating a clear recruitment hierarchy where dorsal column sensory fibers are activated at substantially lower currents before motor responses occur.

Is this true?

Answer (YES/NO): YES